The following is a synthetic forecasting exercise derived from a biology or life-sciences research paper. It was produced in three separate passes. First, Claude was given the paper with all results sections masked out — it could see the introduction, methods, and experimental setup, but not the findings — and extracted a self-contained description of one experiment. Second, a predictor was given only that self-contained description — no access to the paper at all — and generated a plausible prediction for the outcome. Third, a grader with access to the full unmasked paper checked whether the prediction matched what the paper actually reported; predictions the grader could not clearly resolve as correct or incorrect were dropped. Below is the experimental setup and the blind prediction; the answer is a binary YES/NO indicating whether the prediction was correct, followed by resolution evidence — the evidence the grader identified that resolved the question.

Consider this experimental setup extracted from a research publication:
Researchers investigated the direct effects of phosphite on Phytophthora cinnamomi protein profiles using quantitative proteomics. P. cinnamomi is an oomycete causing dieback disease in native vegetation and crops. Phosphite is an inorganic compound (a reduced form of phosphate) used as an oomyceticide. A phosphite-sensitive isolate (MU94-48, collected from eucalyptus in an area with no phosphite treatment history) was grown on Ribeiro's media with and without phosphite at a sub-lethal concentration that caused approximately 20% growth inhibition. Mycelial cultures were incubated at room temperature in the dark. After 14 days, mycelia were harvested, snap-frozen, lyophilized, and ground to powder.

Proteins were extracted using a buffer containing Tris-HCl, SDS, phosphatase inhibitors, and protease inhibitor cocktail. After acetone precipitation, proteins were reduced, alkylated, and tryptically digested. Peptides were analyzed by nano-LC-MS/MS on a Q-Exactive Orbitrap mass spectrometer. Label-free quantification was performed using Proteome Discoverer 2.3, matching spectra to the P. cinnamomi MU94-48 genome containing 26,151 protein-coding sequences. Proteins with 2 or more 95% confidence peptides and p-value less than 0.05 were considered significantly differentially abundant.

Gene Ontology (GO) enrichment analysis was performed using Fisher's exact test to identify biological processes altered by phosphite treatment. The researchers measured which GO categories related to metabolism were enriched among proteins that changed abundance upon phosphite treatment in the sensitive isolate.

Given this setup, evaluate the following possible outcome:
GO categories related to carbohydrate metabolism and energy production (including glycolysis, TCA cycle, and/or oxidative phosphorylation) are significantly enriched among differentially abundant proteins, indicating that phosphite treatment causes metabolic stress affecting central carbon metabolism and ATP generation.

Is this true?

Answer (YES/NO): YES